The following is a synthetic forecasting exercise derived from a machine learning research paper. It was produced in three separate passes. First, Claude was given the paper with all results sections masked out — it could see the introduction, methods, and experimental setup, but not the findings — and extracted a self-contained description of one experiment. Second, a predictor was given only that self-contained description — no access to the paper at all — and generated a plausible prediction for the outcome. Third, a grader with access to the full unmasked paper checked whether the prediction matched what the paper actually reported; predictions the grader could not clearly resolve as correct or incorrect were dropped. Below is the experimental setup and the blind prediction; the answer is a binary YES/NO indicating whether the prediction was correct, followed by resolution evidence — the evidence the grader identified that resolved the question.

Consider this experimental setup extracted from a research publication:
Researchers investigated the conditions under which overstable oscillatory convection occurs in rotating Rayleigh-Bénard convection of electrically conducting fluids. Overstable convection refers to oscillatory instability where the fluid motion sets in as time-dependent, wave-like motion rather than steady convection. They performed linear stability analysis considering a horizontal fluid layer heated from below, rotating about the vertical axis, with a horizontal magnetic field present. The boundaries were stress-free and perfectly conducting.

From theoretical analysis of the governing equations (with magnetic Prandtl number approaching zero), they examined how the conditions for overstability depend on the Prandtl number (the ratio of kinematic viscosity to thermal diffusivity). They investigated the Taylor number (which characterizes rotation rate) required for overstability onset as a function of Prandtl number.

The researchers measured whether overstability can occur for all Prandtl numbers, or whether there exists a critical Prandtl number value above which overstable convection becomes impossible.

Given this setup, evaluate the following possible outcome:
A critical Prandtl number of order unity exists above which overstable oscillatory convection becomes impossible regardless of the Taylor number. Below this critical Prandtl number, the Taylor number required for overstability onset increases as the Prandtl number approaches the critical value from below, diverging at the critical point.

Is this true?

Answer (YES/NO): YES